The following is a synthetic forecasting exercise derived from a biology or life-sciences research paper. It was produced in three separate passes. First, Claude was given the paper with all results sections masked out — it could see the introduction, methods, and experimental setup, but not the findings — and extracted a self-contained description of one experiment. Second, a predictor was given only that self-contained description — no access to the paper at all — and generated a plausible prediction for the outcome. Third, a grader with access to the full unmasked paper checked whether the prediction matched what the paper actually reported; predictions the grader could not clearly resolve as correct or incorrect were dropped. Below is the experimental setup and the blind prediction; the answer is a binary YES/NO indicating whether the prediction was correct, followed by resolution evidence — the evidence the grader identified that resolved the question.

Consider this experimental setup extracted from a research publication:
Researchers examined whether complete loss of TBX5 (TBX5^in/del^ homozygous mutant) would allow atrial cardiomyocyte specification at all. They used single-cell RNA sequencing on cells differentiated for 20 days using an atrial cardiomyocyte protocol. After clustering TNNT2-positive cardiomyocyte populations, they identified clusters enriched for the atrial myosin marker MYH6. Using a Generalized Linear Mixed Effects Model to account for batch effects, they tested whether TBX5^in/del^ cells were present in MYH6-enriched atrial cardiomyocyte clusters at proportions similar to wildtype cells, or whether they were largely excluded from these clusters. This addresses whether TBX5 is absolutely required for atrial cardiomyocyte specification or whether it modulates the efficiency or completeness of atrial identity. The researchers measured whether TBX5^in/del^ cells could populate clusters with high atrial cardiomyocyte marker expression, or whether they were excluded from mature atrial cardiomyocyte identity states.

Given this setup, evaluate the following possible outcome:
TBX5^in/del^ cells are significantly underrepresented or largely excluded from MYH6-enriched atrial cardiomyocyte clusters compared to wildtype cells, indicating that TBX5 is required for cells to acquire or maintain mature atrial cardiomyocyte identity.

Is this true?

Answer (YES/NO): YES